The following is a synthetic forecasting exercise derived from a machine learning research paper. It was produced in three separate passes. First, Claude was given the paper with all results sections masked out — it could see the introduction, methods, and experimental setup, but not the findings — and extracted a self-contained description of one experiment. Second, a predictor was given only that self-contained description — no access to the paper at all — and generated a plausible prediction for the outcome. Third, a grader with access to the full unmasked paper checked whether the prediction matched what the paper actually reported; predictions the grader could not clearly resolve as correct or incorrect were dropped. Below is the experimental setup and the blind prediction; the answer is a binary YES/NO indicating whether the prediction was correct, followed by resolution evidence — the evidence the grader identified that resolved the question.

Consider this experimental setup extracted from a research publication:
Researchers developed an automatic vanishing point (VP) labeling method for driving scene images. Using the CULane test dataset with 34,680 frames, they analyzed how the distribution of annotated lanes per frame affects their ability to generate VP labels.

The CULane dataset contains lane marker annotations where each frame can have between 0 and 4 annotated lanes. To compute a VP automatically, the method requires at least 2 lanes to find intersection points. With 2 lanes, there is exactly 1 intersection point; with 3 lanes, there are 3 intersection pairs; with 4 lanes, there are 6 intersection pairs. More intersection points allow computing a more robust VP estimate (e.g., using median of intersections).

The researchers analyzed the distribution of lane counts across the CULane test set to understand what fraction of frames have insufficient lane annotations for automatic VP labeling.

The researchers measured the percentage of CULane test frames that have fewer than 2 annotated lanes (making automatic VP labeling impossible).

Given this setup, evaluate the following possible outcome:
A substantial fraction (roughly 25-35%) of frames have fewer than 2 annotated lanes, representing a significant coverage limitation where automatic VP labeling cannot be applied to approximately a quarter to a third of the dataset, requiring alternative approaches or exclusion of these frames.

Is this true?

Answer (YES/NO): NO